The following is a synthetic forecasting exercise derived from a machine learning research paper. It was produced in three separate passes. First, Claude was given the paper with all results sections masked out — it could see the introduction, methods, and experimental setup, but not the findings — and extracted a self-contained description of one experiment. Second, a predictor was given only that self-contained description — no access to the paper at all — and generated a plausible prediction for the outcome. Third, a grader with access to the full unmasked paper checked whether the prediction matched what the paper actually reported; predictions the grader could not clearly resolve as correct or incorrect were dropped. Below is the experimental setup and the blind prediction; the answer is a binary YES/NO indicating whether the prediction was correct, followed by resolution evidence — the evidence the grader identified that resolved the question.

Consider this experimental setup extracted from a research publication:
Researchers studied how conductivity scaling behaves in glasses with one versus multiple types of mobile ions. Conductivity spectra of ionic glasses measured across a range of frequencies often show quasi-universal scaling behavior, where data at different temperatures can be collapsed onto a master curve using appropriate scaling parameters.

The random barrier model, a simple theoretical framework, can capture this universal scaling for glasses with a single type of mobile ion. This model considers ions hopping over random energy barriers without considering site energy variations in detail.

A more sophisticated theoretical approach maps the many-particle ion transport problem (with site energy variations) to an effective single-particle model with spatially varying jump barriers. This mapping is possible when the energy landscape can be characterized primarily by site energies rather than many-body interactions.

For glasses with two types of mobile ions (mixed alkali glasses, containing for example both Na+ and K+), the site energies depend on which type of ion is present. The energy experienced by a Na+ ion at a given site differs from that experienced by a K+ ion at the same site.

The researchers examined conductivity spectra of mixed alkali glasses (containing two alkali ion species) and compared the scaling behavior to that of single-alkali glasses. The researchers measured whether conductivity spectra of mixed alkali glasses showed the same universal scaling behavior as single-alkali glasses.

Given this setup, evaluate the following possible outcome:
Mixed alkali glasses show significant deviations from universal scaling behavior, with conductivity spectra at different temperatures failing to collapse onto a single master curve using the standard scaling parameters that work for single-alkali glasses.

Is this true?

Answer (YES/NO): YES